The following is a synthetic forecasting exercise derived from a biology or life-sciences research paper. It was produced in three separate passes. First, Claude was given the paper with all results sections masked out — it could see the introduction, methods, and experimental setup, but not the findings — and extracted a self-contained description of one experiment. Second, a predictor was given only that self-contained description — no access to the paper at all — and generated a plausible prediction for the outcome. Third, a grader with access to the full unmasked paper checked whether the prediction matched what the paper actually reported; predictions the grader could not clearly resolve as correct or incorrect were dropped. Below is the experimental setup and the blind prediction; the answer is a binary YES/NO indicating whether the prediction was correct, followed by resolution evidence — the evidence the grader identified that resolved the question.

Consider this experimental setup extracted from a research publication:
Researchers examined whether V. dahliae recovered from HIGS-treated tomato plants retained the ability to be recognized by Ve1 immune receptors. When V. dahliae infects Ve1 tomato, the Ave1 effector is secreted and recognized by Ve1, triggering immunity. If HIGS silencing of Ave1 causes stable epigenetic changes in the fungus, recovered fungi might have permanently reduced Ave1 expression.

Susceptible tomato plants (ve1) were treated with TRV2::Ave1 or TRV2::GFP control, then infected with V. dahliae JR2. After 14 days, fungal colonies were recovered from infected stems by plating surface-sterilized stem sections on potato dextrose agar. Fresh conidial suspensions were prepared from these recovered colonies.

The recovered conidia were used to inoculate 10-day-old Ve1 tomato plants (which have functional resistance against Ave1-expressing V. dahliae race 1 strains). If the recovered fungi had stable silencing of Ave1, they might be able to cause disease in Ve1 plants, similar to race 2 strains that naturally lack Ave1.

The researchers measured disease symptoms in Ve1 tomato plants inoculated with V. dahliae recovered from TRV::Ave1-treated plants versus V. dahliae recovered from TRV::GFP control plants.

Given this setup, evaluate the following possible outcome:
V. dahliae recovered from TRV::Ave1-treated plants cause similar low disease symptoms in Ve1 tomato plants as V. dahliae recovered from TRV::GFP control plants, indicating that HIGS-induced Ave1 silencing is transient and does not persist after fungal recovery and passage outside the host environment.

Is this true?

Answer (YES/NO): YES